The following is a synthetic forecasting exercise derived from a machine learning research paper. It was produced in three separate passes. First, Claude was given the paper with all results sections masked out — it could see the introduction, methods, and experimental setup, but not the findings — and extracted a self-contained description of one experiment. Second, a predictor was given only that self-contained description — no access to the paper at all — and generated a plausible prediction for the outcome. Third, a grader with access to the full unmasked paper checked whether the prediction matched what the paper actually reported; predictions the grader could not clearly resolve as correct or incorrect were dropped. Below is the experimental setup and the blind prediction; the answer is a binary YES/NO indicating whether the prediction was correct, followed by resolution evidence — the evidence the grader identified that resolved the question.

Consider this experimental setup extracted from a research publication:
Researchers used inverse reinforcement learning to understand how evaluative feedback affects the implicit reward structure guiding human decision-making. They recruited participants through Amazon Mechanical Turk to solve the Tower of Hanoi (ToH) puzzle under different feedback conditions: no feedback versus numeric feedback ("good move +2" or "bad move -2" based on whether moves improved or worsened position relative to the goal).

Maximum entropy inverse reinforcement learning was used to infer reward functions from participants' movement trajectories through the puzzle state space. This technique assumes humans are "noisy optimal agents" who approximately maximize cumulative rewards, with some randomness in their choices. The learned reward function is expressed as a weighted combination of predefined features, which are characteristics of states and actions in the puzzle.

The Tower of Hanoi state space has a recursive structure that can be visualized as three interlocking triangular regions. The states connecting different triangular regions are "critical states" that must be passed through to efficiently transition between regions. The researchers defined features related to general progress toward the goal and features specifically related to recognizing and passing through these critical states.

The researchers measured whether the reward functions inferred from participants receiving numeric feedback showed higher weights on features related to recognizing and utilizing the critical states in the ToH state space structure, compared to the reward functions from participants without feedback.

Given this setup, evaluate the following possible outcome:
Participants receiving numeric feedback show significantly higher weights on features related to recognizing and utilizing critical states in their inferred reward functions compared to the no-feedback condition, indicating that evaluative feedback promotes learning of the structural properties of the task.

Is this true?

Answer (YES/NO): YES